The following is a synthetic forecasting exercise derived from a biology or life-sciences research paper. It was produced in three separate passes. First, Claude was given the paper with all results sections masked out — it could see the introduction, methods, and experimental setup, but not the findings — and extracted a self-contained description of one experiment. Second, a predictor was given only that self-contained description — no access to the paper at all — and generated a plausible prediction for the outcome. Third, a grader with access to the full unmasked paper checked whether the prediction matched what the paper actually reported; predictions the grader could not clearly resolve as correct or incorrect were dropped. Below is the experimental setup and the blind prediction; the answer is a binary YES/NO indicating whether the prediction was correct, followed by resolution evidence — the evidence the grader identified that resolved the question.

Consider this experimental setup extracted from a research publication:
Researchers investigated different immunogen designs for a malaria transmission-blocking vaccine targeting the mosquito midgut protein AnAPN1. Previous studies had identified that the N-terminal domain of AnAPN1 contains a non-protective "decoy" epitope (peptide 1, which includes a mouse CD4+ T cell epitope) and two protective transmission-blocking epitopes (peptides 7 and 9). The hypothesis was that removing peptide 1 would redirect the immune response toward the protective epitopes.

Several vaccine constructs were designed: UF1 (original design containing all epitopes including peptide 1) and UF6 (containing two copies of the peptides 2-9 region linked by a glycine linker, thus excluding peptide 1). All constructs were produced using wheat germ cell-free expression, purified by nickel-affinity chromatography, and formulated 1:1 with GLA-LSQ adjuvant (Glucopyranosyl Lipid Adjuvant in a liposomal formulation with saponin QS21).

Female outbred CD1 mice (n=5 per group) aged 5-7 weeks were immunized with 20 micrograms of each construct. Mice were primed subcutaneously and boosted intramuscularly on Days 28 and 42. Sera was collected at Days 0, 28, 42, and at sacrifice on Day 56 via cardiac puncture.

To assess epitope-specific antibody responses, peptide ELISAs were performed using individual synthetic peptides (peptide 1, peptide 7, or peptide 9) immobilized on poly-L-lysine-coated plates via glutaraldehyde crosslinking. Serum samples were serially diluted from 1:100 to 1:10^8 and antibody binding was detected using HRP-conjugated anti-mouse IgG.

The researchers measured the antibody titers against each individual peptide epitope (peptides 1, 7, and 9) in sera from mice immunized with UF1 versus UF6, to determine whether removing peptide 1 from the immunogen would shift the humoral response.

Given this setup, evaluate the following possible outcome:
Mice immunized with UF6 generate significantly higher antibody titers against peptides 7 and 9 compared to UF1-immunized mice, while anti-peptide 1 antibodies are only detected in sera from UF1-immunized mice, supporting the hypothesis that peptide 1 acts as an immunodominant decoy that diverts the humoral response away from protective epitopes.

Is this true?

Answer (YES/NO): NO